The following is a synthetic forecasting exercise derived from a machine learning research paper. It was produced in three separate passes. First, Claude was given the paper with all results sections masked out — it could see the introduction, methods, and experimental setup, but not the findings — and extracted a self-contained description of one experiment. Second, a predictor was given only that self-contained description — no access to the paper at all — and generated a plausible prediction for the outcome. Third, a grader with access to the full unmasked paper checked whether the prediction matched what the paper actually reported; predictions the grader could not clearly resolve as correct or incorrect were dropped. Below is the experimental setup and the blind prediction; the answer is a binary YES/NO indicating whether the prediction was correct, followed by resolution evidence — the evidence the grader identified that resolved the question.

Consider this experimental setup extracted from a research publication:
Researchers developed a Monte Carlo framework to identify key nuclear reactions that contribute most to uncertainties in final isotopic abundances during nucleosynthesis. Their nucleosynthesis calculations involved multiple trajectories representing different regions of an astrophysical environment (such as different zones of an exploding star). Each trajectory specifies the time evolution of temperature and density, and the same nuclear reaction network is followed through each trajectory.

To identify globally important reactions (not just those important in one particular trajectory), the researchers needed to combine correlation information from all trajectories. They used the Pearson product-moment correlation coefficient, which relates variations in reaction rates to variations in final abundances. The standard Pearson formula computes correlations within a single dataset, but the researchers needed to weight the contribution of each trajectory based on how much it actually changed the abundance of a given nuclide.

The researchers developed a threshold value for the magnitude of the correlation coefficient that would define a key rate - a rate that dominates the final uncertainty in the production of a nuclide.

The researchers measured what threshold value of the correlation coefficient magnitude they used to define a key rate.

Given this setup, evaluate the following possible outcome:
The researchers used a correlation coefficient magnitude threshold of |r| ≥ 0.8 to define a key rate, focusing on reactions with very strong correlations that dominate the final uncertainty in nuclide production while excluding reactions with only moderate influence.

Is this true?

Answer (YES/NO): NO